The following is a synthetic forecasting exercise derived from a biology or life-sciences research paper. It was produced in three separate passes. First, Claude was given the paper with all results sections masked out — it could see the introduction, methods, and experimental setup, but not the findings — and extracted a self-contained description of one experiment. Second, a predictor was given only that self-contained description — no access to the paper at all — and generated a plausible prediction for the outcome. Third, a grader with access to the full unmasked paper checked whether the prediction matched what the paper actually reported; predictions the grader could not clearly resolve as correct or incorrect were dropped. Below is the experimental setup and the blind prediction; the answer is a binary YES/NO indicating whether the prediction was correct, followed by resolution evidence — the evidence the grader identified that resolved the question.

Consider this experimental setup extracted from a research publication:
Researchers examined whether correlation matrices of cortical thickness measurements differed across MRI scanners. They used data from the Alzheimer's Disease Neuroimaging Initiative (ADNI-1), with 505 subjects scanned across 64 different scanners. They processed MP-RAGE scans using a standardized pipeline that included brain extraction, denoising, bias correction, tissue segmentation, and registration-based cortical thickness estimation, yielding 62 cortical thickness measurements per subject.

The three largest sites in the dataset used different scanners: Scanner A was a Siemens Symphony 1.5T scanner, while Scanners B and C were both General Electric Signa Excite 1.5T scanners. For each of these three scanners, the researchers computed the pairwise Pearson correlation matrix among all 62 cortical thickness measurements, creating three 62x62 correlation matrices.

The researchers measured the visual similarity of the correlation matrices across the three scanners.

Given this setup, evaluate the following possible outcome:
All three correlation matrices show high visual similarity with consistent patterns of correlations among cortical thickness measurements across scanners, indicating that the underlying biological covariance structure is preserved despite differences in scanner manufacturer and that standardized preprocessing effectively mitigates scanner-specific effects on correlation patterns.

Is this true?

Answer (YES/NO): NO